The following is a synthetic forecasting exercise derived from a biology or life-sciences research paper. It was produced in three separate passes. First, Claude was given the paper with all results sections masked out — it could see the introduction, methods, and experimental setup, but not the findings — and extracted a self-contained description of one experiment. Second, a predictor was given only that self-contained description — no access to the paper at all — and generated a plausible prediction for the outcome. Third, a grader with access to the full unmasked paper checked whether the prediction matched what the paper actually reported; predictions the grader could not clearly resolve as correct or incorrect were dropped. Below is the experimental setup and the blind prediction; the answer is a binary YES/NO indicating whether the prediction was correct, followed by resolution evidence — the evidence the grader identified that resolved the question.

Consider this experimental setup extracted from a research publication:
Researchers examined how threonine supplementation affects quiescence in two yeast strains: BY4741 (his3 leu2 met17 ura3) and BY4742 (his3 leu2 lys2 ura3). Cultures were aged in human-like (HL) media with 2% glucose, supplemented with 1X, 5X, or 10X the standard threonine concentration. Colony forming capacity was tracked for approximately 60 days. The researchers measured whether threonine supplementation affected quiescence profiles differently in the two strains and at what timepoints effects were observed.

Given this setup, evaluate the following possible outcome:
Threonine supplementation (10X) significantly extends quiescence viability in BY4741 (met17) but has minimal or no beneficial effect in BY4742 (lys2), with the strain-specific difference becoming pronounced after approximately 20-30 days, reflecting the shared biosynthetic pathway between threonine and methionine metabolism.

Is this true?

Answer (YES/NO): NO